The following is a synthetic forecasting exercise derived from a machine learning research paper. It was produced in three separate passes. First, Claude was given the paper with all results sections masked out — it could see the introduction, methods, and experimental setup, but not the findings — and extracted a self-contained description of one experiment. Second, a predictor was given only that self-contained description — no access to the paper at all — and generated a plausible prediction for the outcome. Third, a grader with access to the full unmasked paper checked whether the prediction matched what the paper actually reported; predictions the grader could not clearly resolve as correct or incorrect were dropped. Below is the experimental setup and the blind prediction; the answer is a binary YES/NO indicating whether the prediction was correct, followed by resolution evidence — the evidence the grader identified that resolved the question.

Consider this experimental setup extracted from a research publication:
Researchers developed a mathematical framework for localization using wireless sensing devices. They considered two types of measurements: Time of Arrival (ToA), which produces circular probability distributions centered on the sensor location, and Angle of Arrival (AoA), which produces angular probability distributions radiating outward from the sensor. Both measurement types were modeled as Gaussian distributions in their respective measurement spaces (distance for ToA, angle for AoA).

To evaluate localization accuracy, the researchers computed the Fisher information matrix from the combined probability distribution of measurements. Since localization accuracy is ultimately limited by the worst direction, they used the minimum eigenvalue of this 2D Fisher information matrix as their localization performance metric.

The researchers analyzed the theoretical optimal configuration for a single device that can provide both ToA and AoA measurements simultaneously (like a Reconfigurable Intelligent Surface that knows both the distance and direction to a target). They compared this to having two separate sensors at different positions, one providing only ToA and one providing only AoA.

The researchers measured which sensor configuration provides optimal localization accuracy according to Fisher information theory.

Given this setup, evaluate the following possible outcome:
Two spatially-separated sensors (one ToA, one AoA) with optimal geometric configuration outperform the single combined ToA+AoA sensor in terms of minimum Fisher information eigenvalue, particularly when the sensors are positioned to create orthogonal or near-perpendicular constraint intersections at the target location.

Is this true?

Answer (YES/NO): NO